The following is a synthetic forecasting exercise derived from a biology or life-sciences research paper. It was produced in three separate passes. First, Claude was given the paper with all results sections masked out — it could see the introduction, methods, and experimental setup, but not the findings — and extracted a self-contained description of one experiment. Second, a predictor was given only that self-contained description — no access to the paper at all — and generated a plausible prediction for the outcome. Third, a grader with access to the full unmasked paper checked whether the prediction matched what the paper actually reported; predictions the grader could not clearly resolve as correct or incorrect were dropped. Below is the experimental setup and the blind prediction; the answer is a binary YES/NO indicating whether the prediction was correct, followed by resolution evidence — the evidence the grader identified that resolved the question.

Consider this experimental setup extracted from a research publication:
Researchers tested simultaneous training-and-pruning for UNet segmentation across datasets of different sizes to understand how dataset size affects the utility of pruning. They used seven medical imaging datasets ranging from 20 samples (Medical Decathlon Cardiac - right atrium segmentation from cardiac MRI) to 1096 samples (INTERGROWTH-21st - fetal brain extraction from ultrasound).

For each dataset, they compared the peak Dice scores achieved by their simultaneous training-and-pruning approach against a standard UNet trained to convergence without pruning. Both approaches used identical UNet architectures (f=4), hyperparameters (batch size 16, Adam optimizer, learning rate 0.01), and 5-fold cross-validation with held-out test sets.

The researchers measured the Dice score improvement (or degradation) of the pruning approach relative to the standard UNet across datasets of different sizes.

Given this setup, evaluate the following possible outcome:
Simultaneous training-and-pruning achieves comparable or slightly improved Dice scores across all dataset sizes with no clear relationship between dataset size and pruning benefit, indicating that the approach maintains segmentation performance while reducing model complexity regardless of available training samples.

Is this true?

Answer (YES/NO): NO